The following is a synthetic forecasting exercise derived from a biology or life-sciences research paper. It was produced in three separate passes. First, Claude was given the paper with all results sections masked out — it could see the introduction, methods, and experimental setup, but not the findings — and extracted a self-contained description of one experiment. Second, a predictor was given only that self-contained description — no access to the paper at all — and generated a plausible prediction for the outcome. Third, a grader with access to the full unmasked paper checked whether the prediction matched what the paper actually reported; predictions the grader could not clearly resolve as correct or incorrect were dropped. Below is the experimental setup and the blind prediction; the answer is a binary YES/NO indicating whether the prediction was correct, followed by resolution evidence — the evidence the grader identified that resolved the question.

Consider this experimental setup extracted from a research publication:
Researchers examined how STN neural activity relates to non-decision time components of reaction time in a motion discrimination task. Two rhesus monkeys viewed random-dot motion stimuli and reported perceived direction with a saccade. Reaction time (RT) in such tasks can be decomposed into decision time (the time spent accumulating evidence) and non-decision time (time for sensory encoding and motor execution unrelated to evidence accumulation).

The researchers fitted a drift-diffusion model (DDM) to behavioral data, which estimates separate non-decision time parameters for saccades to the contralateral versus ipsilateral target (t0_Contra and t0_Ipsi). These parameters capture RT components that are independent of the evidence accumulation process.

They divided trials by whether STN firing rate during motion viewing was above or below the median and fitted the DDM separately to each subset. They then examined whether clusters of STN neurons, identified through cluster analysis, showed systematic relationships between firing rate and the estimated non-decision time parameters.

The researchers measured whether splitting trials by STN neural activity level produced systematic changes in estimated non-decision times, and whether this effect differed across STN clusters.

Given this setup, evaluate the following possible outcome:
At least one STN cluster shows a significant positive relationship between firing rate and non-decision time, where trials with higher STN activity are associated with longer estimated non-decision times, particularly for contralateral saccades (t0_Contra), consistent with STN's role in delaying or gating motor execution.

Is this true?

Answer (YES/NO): NO